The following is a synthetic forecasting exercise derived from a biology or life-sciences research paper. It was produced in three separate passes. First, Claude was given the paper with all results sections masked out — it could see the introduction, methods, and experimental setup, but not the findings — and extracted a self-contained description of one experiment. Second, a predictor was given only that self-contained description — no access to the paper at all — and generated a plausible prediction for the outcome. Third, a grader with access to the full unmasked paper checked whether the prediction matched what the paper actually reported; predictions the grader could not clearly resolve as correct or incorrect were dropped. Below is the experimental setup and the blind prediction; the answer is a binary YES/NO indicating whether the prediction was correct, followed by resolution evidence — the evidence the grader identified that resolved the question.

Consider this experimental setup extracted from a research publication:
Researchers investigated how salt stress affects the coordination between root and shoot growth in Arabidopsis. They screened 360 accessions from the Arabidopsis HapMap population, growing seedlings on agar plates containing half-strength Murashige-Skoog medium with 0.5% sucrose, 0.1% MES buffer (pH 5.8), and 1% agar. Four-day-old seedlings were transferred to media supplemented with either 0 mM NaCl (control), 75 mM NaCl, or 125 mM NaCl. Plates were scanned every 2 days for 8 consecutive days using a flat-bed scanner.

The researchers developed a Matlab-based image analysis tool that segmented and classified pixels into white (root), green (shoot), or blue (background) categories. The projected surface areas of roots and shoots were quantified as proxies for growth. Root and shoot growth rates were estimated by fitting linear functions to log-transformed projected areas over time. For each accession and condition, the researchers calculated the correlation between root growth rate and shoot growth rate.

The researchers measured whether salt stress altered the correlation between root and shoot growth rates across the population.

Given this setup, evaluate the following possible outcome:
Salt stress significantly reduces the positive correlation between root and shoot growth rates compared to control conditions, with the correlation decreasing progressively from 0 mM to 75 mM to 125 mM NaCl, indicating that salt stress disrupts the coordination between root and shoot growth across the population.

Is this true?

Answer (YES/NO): YES